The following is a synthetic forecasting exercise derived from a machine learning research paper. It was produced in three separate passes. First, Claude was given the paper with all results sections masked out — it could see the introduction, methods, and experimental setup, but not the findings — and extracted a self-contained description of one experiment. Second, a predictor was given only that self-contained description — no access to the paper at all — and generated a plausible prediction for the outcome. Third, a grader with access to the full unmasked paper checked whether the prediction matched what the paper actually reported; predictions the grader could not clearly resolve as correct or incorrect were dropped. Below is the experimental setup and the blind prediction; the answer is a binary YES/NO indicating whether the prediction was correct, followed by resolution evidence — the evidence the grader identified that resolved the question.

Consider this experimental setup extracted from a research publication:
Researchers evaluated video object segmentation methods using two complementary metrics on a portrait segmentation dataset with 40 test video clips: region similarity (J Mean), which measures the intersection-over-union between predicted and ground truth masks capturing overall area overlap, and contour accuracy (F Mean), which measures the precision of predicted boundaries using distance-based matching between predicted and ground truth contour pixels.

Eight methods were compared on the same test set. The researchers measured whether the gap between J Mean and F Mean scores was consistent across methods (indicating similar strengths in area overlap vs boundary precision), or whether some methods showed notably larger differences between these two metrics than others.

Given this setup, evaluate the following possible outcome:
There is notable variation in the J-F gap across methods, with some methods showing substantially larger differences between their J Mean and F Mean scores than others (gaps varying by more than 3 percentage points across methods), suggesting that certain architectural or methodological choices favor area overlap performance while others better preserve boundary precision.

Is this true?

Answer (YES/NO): YES